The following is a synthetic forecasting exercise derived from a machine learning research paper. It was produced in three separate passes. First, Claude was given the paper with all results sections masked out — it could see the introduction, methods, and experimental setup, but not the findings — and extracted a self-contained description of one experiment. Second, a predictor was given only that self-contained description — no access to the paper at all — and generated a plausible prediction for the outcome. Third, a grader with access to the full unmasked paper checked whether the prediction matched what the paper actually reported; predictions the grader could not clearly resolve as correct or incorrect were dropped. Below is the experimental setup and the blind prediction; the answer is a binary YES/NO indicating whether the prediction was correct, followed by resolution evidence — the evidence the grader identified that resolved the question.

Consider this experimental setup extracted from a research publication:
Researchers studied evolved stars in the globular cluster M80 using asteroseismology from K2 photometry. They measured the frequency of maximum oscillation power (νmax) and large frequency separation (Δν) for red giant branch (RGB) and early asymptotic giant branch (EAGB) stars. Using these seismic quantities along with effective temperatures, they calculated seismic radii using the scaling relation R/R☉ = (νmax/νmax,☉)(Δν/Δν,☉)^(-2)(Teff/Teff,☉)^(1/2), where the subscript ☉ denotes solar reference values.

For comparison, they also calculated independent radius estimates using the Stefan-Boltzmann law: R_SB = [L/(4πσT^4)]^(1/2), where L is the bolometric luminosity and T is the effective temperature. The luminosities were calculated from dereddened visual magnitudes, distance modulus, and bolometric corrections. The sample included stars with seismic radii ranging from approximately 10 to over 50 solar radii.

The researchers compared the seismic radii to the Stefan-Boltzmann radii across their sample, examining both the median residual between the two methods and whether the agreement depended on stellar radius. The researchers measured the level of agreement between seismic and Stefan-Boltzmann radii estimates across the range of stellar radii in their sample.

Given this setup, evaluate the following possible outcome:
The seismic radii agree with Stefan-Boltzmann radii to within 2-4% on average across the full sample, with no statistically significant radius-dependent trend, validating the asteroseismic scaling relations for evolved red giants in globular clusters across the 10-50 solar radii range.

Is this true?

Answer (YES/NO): NO